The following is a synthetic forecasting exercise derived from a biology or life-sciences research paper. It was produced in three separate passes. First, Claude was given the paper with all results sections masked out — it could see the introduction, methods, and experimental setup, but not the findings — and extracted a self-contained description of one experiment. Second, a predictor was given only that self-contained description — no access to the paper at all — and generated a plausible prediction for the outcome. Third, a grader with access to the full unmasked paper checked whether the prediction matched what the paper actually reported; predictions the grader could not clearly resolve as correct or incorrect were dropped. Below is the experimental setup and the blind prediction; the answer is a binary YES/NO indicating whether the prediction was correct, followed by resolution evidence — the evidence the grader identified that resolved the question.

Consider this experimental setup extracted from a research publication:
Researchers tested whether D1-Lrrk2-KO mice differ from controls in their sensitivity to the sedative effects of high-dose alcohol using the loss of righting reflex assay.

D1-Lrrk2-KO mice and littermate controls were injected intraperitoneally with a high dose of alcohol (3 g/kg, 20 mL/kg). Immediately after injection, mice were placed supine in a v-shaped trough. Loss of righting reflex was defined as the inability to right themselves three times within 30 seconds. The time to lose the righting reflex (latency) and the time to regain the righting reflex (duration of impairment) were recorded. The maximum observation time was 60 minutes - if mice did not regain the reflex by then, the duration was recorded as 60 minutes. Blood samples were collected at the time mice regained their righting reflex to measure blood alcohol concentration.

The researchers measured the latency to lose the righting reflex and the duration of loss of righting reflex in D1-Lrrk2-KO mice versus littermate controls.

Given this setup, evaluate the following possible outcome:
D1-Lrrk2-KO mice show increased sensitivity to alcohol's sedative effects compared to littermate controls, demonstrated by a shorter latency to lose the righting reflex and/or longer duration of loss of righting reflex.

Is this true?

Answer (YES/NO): NO